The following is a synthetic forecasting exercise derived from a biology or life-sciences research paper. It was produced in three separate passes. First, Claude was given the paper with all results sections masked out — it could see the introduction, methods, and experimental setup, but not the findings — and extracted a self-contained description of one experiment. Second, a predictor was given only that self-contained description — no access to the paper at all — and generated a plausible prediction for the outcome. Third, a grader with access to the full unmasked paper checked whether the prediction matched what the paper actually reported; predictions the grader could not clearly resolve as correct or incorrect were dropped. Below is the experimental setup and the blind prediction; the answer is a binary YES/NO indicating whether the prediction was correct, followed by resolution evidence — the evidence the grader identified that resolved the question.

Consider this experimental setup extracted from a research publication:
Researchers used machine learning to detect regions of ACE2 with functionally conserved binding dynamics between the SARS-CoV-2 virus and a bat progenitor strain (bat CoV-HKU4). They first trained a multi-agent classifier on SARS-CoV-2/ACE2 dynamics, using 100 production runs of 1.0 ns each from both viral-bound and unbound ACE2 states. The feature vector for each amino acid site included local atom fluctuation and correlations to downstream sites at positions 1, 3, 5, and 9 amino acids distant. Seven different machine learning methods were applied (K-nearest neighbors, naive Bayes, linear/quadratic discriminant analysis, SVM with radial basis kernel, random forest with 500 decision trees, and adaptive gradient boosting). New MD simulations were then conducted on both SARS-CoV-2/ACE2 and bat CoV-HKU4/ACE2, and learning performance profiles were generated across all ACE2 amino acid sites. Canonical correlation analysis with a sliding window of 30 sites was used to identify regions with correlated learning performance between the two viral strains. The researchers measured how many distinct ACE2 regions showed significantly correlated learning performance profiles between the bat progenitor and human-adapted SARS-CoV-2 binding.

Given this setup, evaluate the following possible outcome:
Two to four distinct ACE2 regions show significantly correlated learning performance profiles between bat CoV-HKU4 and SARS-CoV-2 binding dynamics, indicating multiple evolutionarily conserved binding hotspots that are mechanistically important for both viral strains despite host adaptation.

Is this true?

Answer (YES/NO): YES